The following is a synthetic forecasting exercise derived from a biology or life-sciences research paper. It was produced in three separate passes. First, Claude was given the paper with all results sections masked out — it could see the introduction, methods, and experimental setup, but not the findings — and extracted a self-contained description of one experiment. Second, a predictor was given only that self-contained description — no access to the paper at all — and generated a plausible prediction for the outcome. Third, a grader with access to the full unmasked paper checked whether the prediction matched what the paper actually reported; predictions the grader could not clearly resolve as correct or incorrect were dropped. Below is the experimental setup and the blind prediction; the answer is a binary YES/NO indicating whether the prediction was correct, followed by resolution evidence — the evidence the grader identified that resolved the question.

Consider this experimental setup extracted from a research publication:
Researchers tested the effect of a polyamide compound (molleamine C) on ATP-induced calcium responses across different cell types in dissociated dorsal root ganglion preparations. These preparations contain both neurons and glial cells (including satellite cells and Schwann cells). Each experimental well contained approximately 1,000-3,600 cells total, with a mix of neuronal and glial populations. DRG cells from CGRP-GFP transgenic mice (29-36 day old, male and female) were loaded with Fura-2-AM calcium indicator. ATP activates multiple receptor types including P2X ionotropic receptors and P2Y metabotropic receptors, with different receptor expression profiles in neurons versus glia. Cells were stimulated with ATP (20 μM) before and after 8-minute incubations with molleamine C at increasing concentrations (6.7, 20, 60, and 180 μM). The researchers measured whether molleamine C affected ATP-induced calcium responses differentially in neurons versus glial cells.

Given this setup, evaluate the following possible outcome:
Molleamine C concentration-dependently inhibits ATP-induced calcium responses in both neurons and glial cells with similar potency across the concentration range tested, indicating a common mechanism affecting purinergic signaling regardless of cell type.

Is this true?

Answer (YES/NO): NO